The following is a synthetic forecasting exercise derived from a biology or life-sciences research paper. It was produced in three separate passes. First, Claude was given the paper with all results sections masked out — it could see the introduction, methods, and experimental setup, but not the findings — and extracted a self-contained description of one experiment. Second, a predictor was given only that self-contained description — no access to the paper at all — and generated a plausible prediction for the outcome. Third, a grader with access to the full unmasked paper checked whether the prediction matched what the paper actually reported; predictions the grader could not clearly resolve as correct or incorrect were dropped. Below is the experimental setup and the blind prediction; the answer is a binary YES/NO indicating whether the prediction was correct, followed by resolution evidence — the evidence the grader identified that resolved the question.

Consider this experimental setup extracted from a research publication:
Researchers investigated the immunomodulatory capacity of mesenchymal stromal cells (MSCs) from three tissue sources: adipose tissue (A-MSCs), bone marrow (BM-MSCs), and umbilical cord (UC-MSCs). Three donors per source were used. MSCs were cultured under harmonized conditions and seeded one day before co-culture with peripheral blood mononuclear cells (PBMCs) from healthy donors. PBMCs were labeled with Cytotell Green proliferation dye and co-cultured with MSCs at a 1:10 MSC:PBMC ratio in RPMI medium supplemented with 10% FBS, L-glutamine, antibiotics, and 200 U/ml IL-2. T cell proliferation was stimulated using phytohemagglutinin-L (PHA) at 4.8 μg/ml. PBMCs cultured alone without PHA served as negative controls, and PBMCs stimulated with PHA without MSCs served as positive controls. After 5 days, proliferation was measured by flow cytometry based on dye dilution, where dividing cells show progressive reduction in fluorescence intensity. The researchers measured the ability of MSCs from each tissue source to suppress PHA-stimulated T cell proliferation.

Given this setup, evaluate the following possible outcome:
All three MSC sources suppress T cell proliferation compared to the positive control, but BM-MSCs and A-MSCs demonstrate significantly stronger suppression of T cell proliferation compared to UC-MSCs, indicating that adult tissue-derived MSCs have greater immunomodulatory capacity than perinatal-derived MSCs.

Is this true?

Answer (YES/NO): NO